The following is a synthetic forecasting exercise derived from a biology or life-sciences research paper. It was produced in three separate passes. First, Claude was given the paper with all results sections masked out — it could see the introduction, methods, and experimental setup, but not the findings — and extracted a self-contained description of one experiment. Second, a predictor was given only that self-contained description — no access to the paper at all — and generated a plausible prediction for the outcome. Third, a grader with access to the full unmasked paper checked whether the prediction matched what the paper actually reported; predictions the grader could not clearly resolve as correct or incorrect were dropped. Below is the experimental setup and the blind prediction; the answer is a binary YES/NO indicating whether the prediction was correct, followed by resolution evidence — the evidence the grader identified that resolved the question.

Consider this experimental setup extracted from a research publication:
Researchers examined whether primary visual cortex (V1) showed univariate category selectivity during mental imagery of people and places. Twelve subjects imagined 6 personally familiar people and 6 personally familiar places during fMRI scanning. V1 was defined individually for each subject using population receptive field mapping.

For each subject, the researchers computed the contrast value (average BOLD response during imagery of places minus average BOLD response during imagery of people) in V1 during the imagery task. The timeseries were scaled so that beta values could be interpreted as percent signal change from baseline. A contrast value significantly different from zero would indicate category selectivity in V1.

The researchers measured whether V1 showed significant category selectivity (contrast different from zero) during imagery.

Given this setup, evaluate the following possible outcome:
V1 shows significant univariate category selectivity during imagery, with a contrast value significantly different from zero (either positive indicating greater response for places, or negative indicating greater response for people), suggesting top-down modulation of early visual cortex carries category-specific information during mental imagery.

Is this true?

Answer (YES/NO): NO